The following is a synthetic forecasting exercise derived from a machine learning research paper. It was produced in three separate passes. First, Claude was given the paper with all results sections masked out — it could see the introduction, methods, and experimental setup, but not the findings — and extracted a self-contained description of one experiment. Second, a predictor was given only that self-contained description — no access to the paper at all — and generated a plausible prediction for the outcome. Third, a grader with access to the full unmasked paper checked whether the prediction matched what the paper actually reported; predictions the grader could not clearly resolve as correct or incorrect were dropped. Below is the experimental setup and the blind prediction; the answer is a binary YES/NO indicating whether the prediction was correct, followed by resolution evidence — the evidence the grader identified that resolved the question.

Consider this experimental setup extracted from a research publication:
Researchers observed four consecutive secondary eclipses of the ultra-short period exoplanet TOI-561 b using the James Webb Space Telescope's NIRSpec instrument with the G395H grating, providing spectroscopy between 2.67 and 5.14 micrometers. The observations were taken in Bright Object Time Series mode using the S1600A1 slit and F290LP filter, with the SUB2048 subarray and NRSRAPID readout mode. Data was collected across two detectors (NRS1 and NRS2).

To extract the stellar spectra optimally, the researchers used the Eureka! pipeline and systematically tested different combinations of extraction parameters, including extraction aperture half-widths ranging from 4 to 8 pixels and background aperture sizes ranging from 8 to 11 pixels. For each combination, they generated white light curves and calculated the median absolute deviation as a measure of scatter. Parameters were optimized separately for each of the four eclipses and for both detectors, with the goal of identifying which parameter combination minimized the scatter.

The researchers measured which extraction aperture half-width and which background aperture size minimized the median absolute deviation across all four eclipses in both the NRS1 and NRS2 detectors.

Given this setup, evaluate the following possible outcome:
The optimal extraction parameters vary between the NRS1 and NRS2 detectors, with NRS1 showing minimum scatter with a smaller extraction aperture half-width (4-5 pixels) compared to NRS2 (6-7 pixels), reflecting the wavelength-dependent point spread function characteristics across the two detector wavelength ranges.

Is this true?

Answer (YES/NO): NO